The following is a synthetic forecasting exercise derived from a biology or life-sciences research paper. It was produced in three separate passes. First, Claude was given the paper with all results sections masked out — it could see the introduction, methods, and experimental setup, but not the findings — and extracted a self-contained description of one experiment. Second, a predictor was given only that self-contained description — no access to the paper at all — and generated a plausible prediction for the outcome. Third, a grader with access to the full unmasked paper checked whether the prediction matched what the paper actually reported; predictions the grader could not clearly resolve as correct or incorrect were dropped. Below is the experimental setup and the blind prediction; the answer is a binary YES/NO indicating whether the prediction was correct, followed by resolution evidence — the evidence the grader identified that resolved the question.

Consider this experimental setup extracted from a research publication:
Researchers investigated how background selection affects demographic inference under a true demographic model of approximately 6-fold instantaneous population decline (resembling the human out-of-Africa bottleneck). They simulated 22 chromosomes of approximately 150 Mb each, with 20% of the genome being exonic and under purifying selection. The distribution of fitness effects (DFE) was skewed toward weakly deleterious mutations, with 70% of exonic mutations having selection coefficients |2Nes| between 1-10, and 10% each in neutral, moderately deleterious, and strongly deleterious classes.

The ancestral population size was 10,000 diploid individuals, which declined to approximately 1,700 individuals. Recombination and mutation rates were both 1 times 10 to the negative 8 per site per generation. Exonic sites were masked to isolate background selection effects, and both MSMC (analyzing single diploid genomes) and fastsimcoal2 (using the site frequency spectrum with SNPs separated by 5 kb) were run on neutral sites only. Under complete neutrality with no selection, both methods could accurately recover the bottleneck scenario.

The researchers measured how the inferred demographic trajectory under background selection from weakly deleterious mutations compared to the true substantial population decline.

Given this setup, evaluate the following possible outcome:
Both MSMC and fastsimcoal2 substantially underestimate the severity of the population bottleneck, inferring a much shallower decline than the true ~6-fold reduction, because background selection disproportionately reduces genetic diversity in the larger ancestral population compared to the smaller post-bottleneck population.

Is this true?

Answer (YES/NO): NO